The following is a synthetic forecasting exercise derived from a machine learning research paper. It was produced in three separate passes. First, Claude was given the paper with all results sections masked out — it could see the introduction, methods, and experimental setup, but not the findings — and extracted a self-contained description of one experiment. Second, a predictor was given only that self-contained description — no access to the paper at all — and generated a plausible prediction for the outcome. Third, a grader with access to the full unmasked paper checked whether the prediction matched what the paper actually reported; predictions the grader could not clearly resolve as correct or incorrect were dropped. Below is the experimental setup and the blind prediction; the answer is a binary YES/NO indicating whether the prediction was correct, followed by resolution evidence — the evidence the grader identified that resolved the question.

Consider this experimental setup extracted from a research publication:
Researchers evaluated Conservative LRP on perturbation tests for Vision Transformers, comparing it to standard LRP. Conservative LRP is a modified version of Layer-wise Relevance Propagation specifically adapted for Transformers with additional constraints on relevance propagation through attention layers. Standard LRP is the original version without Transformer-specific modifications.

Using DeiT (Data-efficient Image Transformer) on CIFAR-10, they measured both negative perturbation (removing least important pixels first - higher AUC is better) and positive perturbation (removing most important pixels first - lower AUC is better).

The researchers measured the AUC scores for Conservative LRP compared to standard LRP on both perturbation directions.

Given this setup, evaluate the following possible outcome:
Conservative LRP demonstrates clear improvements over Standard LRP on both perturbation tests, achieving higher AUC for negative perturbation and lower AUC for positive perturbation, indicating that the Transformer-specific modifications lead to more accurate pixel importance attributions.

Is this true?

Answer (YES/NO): NO